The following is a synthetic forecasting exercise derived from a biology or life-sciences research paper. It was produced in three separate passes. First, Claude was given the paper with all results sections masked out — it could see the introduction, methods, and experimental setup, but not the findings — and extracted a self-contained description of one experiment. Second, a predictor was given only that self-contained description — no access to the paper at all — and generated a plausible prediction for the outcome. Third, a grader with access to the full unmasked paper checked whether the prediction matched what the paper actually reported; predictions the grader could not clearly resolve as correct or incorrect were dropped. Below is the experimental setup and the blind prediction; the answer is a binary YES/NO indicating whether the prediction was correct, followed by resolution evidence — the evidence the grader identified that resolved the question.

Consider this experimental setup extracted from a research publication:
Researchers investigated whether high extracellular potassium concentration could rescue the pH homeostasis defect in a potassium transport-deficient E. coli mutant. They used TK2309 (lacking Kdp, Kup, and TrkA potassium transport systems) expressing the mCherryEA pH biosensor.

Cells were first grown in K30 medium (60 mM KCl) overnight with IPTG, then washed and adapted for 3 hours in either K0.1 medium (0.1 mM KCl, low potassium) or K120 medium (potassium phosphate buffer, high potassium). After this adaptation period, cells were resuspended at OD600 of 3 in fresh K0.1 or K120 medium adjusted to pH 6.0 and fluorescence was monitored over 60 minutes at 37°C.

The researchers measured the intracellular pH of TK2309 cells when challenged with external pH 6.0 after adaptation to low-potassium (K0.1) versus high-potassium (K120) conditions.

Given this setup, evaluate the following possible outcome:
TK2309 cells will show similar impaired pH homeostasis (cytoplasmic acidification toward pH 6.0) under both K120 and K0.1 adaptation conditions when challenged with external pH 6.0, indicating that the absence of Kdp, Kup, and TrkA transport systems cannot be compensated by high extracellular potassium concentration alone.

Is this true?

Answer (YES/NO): NO